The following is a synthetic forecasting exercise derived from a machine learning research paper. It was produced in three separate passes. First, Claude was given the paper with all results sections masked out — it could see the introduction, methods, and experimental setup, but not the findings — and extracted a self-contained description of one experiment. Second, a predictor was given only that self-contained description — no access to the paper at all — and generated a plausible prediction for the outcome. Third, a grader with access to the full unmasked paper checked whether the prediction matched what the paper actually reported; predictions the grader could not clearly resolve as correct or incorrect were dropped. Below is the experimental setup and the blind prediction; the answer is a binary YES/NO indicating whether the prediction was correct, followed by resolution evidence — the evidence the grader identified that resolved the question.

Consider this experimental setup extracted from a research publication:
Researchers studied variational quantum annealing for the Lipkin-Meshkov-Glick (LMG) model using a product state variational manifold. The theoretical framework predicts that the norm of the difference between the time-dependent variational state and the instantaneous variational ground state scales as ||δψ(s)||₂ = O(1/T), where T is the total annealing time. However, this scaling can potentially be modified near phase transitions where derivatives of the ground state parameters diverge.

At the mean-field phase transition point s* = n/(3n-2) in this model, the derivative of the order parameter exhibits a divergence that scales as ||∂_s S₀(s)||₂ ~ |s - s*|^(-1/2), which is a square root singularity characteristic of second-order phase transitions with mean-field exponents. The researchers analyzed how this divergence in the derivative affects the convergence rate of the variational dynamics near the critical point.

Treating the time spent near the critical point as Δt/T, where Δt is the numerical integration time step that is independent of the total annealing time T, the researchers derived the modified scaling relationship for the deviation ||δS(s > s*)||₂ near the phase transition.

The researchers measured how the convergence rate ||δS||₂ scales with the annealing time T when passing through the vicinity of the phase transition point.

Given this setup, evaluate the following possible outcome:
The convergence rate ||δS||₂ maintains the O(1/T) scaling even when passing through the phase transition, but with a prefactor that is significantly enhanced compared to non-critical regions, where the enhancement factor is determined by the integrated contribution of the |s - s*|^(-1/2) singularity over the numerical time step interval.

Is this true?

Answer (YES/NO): NO